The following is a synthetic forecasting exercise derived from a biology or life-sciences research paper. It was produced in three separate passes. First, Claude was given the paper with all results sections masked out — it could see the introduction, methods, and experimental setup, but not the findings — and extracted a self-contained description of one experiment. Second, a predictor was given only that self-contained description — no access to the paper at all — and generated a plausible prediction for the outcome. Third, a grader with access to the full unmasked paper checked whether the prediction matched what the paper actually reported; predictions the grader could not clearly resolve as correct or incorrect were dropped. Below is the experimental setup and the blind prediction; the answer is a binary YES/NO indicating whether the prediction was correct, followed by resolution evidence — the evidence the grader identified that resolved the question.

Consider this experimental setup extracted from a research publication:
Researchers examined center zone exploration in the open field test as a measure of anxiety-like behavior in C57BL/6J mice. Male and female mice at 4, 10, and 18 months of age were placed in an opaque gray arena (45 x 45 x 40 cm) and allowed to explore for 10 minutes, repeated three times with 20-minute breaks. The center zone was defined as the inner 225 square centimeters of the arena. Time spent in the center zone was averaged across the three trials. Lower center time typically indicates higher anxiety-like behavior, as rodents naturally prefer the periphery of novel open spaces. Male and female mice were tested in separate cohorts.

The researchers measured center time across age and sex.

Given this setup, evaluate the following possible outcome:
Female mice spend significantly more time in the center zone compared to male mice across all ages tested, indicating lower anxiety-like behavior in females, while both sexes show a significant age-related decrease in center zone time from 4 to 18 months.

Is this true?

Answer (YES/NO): NO